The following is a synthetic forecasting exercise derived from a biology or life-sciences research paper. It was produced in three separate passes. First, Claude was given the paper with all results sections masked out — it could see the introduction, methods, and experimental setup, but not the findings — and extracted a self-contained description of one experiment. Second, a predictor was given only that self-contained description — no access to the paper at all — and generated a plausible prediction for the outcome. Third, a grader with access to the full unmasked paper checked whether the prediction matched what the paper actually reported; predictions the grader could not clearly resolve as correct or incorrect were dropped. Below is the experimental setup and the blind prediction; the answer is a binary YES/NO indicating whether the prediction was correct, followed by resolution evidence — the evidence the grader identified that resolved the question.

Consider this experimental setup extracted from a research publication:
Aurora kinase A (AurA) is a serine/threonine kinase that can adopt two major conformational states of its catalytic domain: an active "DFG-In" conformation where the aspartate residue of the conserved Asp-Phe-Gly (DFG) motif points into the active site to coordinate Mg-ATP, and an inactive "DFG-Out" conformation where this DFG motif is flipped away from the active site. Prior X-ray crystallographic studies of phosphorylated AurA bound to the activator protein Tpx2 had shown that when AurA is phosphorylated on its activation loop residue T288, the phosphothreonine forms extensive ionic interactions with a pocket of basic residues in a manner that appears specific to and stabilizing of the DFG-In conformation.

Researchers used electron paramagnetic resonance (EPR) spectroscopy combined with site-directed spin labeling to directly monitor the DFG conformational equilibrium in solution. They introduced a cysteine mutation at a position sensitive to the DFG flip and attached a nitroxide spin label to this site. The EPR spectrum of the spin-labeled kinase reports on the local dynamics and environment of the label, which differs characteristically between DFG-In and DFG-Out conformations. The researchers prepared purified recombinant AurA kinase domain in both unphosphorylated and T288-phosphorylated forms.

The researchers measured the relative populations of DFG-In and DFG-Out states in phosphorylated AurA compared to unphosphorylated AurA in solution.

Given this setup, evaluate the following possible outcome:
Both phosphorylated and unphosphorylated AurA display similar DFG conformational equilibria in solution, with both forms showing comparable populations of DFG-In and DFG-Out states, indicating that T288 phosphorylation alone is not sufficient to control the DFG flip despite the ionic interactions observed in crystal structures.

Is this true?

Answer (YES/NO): YES